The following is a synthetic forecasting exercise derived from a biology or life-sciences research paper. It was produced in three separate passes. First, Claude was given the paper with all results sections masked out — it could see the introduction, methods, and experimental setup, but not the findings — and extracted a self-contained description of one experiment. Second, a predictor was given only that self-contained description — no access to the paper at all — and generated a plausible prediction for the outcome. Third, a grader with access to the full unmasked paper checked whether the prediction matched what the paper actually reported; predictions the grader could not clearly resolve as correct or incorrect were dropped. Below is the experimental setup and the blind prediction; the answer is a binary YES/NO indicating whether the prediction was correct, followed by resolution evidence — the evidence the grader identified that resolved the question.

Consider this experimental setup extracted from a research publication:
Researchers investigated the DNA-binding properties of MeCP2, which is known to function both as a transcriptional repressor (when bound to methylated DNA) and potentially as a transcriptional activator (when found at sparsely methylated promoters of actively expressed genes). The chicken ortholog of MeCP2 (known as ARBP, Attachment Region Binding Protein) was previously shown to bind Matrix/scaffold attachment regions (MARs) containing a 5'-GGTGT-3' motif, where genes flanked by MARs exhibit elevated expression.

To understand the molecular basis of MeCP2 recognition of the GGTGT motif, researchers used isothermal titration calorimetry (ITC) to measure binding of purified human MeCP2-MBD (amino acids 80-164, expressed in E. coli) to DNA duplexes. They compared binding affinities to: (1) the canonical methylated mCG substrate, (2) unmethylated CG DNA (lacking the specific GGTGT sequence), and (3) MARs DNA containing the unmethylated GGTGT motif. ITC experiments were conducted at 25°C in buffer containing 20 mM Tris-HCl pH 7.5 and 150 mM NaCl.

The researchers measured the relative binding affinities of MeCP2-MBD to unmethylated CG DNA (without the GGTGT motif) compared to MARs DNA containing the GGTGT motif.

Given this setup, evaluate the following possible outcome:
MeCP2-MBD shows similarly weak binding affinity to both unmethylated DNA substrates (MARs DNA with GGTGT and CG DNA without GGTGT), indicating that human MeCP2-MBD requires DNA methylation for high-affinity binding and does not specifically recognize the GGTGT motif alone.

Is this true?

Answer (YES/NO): NO